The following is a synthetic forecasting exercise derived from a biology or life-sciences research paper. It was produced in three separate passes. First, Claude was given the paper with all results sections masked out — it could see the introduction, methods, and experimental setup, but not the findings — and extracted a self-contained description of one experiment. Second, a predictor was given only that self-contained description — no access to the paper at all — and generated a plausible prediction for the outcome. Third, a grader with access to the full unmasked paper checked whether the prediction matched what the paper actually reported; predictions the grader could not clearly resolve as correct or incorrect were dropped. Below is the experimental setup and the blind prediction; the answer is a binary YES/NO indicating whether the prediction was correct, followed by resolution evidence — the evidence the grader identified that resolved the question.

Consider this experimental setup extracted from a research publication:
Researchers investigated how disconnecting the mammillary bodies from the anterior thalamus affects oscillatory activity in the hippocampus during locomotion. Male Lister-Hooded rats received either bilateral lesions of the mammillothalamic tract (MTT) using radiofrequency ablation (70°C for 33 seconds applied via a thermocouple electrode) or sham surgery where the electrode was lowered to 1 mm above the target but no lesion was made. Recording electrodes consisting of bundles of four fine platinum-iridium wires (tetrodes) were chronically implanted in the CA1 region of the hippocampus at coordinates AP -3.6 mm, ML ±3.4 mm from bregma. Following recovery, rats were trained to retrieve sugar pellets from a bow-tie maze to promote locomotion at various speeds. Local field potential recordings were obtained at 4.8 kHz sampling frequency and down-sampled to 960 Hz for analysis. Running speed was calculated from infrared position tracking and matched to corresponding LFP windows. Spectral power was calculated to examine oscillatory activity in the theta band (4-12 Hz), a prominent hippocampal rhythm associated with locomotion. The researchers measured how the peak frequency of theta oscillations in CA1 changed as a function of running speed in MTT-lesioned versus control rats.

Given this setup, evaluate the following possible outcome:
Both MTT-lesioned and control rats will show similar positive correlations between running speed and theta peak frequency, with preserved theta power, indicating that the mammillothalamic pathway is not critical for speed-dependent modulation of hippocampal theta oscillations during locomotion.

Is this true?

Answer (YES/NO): NO